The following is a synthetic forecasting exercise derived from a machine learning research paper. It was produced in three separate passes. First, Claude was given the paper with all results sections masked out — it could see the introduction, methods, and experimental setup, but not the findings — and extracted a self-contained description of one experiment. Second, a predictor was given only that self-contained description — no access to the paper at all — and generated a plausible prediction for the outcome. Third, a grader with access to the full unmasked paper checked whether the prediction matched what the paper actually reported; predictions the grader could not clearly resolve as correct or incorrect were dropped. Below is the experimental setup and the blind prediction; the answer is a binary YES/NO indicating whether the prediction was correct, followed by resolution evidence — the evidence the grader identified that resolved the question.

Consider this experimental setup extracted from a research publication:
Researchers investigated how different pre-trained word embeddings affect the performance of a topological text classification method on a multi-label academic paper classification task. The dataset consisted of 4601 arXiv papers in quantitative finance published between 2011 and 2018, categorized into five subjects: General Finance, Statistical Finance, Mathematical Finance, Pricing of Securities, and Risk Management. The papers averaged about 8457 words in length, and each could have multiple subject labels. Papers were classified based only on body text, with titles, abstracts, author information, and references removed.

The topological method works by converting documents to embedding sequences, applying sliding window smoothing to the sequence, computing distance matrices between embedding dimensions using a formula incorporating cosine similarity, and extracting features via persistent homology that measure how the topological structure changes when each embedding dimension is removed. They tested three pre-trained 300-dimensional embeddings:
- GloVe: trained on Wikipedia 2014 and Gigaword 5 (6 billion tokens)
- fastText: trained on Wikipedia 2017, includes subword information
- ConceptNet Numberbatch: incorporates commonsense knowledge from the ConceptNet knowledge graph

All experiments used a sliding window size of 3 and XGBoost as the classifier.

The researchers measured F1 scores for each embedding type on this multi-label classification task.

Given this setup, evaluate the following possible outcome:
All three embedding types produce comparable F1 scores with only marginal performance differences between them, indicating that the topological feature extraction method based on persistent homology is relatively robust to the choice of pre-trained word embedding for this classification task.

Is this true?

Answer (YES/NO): NO